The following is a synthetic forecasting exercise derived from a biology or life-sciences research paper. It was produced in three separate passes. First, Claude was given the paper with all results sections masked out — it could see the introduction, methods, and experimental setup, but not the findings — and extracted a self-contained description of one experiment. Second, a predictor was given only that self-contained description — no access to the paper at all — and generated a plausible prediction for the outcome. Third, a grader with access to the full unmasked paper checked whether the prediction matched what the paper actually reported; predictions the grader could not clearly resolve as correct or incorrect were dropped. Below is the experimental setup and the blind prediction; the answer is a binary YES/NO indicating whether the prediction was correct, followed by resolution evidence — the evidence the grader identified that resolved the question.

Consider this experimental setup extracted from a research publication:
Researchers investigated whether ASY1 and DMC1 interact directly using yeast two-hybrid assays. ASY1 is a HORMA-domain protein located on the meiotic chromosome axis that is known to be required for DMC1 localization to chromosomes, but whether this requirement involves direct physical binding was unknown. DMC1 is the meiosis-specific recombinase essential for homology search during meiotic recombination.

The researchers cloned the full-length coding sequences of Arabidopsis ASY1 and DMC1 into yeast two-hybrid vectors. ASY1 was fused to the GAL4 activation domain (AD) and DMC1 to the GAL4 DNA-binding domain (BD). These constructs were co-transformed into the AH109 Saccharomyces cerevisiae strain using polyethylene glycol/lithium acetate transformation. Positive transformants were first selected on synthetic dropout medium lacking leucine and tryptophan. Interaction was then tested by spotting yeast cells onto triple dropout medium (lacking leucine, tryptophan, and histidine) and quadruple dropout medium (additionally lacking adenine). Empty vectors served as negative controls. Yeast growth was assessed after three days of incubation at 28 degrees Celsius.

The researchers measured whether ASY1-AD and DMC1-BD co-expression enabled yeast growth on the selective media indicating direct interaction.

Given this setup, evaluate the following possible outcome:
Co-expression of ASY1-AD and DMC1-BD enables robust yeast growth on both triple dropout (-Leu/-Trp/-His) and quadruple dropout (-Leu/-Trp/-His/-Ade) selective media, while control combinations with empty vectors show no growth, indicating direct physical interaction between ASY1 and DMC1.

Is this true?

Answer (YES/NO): NO